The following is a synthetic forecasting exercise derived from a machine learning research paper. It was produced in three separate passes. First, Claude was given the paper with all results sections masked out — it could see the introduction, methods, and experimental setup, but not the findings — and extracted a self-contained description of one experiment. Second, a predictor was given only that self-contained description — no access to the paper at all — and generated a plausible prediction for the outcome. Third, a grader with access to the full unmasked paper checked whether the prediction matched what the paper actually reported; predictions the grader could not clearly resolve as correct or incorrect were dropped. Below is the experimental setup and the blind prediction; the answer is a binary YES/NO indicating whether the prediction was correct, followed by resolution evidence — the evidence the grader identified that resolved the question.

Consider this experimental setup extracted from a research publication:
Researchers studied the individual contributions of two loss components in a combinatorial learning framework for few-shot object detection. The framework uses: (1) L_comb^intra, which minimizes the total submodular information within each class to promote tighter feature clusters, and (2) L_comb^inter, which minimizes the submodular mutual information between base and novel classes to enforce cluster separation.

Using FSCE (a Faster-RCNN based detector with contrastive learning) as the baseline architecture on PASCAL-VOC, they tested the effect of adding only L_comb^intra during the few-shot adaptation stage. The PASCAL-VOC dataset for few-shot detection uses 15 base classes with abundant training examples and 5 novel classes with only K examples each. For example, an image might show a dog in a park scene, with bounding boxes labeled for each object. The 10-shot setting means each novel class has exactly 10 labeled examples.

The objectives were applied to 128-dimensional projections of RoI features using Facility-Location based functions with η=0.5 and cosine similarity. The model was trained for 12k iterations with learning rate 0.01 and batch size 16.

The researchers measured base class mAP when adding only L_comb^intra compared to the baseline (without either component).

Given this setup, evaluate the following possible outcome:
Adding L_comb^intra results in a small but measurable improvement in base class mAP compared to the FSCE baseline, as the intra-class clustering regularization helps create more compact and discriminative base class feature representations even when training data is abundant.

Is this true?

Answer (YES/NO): YES